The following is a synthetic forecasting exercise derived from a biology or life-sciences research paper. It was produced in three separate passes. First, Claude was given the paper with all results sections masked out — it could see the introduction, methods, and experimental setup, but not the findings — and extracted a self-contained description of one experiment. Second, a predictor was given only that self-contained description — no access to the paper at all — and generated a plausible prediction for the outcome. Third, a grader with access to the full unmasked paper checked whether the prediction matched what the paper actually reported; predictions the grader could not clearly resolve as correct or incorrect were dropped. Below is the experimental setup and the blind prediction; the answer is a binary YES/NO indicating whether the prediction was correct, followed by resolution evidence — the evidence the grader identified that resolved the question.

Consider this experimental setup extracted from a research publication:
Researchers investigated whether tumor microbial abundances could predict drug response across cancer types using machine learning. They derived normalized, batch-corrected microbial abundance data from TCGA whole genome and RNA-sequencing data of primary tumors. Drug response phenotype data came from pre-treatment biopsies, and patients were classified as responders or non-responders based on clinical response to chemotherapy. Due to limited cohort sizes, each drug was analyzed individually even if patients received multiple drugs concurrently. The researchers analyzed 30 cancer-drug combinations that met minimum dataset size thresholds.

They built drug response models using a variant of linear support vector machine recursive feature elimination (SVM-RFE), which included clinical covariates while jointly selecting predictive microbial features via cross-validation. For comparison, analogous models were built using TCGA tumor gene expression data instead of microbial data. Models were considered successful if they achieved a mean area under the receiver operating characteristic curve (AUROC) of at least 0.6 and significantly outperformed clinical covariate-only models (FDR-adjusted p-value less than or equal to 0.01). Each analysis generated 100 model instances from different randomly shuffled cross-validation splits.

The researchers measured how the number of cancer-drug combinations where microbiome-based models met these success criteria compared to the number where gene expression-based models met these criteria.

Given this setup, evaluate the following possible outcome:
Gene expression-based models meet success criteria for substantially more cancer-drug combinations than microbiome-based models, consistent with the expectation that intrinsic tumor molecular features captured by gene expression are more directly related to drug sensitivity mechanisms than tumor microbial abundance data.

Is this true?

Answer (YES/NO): NO